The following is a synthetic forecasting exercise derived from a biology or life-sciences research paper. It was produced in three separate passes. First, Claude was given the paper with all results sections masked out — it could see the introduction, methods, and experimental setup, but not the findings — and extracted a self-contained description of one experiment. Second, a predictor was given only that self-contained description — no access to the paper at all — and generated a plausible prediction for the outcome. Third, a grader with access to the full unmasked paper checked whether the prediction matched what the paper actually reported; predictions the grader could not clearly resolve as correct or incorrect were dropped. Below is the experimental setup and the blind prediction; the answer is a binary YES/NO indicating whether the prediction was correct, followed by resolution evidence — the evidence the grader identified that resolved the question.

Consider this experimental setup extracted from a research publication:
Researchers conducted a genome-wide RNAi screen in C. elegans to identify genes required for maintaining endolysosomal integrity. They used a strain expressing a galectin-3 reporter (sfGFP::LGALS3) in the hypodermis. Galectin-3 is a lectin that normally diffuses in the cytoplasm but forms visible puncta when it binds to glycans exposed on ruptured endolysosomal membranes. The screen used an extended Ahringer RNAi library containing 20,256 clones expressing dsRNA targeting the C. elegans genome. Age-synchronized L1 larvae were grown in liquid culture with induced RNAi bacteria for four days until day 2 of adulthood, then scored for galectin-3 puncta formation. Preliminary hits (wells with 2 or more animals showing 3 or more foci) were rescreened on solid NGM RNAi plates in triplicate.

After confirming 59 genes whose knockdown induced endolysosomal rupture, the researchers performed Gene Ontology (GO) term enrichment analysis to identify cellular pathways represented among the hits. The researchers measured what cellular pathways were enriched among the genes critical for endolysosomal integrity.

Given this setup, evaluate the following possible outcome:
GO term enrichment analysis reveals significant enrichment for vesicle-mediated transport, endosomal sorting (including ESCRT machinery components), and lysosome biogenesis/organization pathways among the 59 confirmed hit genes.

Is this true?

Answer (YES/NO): NO